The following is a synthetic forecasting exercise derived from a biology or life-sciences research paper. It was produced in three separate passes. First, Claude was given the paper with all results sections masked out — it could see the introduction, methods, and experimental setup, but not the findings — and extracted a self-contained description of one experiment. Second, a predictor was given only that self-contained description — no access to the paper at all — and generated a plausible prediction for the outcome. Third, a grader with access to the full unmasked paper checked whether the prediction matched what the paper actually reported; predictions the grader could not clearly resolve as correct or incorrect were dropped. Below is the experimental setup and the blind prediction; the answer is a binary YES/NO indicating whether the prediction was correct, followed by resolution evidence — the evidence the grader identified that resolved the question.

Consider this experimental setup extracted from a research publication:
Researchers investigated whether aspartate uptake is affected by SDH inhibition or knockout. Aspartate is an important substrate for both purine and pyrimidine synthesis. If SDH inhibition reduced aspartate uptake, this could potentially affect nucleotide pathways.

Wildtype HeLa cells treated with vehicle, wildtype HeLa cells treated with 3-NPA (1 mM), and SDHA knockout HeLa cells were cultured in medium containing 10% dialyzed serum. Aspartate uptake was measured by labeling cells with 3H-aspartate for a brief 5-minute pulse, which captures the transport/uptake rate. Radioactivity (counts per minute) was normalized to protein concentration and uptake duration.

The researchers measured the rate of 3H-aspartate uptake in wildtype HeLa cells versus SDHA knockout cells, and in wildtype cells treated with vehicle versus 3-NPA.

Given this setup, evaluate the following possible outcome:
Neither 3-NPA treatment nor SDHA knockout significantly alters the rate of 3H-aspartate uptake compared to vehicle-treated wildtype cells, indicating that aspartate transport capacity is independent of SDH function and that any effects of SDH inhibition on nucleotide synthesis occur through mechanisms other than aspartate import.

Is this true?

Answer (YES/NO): YES